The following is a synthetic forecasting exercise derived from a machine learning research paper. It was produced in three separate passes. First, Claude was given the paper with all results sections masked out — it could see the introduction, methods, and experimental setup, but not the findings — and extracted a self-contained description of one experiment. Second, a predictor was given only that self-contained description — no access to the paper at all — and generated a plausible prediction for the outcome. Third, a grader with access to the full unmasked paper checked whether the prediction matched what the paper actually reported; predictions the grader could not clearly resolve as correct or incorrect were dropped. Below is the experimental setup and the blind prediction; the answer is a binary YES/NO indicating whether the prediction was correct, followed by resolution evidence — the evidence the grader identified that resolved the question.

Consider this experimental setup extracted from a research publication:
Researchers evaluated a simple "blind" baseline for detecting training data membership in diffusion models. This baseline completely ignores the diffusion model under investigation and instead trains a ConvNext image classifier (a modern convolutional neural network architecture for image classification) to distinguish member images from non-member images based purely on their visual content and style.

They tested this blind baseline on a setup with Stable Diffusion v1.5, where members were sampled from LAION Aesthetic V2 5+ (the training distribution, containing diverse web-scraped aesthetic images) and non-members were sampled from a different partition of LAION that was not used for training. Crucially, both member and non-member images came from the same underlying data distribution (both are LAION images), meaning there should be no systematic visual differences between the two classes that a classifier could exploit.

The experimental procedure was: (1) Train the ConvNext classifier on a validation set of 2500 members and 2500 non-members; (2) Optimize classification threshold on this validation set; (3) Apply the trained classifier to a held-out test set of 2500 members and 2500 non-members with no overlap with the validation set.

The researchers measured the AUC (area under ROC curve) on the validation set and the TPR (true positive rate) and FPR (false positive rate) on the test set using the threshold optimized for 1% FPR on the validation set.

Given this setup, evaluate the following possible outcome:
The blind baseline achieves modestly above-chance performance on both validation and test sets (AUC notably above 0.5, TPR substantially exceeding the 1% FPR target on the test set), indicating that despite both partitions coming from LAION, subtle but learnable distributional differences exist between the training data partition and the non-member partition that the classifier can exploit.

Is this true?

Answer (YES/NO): NO